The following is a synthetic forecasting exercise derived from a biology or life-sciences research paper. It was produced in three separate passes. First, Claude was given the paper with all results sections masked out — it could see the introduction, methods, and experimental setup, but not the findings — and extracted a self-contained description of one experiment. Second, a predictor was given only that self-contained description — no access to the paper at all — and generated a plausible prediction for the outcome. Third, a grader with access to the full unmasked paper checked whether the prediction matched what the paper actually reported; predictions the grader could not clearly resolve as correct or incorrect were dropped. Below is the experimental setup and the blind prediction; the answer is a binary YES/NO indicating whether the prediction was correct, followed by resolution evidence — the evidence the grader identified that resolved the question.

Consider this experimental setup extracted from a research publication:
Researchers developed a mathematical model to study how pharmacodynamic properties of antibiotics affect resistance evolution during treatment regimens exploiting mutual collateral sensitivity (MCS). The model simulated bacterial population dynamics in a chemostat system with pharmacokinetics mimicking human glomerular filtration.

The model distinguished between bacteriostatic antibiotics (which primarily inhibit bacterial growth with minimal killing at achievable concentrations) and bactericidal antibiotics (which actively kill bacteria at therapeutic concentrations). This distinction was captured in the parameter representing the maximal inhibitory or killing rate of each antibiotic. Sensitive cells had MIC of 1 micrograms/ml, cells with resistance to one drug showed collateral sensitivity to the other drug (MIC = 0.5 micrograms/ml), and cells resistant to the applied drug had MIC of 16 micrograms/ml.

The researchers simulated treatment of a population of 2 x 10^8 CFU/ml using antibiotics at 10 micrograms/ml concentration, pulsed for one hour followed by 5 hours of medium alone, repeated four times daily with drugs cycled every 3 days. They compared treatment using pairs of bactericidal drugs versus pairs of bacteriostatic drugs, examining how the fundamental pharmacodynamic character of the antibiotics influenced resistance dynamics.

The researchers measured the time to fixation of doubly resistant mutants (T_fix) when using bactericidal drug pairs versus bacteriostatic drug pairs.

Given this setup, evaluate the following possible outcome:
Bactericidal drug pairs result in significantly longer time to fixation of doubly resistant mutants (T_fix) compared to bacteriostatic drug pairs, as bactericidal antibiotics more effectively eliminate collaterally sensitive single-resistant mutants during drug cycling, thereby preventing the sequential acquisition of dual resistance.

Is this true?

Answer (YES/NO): NO